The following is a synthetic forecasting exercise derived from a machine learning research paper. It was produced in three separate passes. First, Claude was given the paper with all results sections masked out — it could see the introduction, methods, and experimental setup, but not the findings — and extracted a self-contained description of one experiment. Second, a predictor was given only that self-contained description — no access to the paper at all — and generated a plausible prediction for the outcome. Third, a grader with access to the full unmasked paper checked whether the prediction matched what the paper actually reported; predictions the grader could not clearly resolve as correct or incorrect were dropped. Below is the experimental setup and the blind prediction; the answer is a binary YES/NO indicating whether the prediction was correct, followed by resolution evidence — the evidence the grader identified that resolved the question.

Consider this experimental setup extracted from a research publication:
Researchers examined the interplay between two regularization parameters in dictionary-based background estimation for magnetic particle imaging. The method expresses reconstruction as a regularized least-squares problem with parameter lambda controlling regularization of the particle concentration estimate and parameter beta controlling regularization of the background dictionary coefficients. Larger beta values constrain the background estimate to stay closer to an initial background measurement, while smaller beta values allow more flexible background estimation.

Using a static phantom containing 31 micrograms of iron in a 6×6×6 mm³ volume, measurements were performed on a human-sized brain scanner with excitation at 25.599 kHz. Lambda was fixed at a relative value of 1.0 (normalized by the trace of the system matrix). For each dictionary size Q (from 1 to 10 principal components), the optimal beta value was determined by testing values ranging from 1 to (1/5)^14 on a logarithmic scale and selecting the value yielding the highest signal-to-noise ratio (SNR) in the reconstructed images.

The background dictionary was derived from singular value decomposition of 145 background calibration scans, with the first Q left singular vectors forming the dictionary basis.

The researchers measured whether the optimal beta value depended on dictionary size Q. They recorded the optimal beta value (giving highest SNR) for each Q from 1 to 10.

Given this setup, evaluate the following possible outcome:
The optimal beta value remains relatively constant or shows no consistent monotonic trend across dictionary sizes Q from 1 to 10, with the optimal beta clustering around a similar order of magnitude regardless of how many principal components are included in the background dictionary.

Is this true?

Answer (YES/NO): YES